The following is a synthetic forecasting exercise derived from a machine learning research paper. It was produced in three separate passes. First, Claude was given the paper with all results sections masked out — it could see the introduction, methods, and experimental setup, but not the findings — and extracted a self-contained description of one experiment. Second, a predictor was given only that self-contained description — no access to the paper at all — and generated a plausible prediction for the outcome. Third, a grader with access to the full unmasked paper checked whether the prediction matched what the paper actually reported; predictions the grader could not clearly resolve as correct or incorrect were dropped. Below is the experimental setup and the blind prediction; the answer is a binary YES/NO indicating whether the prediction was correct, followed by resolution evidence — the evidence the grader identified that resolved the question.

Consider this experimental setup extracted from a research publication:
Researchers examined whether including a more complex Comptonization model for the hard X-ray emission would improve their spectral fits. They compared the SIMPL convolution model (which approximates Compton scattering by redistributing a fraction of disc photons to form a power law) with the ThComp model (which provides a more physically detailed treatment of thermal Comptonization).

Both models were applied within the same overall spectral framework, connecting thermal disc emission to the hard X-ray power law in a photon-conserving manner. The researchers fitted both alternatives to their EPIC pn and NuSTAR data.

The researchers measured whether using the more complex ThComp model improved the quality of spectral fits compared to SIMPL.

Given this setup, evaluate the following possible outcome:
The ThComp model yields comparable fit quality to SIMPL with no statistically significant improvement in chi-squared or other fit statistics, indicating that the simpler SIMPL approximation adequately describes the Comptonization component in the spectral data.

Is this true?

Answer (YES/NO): NO